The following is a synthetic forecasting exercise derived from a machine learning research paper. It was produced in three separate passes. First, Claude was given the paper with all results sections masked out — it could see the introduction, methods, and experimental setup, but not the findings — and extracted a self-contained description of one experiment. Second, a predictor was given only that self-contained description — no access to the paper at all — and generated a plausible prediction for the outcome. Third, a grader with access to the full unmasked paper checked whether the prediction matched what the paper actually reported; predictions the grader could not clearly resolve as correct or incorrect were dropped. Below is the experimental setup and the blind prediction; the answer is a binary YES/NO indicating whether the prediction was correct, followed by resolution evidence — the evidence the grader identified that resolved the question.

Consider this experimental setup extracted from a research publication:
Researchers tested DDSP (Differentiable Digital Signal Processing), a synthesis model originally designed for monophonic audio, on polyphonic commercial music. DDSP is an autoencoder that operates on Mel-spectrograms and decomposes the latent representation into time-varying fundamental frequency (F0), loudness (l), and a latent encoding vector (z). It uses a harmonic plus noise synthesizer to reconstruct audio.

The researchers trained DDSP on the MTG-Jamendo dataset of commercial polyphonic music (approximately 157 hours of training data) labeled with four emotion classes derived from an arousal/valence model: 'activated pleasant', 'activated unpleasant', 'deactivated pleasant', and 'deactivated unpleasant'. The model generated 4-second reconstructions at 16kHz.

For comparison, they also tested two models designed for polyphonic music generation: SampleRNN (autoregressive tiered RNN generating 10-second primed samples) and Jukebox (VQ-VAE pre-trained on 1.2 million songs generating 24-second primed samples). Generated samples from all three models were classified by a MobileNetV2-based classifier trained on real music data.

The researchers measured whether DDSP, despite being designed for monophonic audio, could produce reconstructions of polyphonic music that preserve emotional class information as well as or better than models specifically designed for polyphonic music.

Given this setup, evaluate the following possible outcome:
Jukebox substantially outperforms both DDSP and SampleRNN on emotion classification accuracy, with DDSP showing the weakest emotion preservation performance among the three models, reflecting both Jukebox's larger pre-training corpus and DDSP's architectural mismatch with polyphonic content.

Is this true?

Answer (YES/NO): NO